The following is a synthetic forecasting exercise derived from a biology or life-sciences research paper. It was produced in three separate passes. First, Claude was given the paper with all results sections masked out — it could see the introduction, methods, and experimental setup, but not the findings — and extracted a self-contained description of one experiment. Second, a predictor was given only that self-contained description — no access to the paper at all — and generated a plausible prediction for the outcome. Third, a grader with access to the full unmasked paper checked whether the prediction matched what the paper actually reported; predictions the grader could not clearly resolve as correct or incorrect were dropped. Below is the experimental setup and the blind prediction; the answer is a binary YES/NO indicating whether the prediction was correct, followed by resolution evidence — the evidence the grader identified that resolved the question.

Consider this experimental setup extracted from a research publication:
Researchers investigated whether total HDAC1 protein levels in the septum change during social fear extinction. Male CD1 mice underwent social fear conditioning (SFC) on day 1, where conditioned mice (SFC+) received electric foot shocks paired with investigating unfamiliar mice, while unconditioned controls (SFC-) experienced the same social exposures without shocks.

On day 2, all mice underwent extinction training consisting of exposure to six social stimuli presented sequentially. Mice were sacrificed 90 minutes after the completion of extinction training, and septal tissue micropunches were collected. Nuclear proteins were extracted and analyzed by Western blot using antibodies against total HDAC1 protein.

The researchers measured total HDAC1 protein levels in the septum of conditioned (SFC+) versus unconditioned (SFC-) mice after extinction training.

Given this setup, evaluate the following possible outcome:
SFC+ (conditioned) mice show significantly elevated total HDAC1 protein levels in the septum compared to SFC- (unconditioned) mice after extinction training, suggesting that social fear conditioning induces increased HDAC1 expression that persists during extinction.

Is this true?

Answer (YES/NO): NO